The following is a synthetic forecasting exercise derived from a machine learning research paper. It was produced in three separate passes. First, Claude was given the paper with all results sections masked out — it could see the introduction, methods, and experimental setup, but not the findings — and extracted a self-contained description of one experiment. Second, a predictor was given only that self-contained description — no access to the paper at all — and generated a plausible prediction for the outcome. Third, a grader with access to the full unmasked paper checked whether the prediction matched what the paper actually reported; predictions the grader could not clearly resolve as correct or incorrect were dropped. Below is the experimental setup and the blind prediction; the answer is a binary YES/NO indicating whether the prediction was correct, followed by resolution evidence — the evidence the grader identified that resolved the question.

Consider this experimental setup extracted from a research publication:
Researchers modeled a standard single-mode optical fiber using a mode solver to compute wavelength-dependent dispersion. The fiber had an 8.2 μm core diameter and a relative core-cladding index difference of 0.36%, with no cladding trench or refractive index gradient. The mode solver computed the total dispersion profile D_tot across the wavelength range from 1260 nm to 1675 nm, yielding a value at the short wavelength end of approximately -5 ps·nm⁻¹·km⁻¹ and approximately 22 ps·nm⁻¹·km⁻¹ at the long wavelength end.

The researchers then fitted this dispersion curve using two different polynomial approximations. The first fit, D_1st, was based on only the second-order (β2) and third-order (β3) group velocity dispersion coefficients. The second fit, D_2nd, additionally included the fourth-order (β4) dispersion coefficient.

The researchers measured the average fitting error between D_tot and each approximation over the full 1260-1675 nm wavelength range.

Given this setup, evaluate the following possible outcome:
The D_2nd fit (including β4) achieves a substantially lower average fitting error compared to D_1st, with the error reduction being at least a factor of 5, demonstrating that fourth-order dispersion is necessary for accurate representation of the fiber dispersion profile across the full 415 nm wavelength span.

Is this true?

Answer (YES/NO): YES